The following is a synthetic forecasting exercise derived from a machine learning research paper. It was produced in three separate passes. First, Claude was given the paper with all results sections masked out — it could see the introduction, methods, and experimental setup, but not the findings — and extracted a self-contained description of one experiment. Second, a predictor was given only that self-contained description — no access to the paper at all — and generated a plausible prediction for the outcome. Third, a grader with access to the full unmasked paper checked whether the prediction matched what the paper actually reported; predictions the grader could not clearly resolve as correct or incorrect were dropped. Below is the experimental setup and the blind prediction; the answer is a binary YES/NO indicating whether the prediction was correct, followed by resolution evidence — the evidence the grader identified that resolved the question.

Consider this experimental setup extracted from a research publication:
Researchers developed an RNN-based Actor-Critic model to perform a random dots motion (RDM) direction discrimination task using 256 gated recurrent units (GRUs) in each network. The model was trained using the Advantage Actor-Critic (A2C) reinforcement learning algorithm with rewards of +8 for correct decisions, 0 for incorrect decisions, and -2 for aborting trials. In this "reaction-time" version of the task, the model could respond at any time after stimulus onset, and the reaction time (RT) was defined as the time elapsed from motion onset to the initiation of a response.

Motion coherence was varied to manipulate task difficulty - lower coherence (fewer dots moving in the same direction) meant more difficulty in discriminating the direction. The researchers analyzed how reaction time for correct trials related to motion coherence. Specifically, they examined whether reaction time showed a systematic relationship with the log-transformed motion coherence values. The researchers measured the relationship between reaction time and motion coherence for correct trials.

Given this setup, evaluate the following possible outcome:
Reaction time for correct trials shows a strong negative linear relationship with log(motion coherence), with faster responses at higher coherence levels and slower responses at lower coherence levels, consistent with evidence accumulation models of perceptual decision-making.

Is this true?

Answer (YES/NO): YES